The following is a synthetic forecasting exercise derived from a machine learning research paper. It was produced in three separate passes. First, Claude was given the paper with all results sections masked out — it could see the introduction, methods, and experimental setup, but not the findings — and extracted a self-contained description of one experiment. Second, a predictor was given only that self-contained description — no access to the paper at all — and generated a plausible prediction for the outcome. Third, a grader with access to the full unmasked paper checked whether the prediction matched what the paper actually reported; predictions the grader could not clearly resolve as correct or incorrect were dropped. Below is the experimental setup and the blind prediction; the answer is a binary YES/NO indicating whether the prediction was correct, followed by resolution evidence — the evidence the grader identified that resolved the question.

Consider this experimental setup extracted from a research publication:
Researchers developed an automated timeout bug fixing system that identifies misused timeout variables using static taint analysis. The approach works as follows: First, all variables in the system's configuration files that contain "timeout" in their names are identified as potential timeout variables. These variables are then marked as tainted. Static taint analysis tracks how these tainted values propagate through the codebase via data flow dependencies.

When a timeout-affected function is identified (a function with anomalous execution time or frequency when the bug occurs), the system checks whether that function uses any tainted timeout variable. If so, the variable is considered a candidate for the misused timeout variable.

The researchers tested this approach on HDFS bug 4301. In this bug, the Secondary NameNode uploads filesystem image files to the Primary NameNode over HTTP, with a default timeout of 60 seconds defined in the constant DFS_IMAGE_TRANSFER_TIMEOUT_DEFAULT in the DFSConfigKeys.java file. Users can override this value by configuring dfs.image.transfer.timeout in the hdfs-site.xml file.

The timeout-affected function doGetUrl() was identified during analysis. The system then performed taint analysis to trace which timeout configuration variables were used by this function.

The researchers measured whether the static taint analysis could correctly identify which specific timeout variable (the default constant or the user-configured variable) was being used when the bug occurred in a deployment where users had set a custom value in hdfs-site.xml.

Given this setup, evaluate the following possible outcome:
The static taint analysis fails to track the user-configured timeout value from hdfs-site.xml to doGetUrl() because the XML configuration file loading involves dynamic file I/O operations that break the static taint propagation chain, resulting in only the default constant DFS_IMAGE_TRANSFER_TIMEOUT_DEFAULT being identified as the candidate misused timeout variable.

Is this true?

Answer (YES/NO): NO